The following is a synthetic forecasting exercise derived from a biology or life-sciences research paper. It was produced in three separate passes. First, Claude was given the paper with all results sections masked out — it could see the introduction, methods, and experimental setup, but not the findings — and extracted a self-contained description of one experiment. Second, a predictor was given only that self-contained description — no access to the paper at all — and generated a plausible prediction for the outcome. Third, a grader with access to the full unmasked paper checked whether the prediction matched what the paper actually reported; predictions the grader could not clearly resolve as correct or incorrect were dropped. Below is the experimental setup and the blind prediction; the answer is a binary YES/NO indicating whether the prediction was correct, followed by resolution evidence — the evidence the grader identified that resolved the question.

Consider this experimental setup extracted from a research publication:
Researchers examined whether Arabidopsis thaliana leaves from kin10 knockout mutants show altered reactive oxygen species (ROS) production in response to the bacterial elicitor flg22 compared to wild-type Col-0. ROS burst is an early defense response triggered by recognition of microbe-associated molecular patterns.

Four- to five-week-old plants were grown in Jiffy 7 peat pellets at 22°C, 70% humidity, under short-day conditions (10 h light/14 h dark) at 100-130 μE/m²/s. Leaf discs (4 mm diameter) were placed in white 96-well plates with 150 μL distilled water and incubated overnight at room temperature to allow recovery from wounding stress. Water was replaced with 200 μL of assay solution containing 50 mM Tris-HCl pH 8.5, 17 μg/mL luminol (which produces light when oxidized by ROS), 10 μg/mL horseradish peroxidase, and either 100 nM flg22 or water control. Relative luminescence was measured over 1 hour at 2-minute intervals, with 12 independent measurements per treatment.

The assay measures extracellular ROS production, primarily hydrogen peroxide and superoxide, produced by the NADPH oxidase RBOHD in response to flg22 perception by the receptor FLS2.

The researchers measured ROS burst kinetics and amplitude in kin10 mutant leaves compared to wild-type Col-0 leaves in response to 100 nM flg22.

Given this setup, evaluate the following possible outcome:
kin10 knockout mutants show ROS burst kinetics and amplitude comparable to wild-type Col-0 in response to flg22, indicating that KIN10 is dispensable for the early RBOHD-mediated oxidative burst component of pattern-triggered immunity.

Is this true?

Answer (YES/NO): YES